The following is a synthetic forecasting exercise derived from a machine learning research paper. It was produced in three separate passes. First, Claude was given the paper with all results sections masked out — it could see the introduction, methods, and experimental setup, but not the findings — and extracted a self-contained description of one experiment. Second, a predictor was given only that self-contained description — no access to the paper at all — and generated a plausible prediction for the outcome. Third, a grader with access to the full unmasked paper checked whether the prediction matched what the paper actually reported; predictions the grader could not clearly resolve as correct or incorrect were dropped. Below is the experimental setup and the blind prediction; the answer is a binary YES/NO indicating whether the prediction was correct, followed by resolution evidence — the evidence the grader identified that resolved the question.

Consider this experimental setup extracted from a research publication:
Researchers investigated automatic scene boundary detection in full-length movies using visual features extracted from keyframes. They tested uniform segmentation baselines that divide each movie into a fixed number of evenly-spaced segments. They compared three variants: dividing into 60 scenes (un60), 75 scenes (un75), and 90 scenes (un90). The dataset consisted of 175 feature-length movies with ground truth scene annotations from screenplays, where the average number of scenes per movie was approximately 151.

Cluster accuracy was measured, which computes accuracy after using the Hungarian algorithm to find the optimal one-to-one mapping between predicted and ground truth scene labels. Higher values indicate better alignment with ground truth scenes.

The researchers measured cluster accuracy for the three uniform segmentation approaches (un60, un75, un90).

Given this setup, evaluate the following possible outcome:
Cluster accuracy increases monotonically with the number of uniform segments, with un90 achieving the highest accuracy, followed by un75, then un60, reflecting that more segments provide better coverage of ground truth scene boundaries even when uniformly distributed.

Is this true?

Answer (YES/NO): NO